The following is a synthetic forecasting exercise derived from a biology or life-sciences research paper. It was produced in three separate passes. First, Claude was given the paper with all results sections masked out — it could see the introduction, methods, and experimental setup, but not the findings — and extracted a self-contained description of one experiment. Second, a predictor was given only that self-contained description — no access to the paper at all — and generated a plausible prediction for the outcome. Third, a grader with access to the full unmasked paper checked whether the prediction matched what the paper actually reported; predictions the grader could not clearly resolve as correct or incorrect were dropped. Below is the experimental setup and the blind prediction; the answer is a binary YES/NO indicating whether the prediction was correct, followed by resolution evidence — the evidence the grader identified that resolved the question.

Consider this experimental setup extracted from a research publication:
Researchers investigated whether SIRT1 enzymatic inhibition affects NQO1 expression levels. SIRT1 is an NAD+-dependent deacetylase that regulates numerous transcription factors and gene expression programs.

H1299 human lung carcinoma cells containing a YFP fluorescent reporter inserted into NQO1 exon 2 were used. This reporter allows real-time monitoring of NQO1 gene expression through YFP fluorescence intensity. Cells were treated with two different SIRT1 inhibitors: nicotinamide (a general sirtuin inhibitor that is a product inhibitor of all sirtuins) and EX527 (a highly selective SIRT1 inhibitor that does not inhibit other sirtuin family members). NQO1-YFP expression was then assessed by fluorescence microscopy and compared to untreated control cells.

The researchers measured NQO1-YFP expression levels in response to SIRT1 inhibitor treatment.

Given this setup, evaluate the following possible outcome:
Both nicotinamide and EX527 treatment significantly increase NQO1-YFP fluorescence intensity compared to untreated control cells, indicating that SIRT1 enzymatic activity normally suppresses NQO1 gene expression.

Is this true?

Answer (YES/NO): NO